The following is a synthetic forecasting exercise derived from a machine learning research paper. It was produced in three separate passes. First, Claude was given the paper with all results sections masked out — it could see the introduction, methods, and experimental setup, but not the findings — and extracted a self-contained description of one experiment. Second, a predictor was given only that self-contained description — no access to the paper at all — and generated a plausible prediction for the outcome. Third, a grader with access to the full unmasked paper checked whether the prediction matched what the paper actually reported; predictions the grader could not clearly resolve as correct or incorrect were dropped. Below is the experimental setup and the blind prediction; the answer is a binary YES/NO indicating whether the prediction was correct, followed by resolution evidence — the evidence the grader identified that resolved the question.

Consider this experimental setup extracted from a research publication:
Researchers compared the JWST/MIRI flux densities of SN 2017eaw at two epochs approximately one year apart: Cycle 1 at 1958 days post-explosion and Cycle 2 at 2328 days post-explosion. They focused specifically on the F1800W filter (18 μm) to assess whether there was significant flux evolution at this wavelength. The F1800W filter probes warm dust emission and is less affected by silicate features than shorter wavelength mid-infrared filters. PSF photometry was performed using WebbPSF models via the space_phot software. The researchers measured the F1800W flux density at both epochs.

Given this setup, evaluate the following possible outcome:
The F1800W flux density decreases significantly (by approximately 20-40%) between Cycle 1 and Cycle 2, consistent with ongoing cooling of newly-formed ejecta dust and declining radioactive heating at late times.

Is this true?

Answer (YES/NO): NO